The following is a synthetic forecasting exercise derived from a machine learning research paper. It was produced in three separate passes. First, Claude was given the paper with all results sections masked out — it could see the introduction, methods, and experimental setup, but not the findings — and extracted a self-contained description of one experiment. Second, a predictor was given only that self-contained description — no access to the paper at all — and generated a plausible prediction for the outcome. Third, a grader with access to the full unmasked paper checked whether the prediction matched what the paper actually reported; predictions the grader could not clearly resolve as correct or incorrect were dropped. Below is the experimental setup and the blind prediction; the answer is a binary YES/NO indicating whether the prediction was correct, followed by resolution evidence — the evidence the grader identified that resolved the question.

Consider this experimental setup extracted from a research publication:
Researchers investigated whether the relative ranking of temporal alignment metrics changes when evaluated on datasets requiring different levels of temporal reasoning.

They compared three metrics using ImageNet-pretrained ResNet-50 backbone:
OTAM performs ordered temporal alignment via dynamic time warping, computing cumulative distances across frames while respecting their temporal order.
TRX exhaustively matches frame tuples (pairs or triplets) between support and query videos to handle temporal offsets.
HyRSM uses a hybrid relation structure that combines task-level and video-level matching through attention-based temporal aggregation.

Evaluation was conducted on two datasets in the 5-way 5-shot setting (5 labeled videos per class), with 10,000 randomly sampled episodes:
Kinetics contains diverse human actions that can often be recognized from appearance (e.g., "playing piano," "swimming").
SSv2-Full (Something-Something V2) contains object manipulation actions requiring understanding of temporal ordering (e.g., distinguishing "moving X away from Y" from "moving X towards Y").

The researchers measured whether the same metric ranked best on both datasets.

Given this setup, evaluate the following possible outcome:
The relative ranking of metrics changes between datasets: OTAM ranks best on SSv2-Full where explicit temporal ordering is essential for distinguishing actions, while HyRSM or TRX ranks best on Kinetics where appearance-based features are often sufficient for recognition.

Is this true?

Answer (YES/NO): NO